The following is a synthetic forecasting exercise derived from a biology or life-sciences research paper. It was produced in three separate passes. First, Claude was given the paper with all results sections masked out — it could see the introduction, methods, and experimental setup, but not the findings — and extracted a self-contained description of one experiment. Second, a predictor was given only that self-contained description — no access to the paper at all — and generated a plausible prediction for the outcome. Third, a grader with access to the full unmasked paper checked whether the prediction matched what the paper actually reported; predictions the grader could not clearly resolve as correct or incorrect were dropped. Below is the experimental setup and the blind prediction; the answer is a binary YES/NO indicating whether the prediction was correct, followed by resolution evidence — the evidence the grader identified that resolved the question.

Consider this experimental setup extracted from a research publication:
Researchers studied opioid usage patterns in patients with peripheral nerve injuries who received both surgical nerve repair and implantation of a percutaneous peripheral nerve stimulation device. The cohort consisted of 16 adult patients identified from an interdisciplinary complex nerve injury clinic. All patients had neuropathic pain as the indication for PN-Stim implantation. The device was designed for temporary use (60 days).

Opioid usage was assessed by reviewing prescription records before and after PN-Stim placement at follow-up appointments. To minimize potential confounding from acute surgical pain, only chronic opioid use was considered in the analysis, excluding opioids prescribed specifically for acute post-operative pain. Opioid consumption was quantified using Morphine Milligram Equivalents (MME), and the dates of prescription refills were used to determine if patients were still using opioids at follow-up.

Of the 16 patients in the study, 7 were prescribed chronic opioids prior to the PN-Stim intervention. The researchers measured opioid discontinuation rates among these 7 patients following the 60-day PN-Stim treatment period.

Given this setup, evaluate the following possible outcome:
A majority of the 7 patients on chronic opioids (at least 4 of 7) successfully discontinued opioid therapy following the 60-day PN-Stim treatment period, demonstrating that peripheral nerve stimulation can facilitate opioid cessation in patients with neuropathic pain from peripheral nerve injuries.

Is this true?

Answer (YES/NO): YES